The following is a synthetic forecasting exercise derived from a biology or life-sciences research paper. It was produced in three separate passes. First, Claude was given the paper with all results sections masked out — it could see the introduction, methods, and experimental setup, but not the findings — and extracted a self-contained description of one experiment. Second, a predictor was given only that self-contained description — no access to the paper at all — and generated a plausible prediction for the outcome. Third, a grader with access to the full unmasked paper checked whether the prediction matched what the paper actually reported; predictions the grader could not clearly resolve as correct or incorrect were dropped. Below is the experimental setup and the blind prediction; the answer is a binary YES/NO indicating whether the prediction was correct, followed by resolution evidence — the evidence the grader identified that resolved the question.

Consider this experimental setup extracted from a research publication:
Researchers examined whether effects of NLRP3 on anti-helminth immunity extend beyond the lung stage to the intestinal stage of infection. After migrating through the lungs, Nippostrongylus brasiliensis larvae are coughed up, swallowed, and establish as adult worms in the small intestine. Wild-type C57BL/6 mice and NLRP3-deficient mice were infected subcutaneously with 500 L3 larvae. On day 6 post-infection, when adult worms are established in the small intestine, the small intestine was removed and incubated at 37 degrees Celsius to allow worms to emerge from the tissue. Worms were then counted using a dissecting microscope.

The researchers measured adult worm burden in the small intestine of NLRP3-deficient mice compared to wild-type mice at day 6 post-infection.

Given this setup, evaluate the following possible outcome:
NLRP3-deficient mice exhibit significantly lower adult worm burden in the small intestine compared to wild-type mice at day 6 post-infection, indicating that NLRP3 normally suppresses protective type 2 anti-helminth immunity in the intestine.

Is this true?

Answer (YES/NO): YES